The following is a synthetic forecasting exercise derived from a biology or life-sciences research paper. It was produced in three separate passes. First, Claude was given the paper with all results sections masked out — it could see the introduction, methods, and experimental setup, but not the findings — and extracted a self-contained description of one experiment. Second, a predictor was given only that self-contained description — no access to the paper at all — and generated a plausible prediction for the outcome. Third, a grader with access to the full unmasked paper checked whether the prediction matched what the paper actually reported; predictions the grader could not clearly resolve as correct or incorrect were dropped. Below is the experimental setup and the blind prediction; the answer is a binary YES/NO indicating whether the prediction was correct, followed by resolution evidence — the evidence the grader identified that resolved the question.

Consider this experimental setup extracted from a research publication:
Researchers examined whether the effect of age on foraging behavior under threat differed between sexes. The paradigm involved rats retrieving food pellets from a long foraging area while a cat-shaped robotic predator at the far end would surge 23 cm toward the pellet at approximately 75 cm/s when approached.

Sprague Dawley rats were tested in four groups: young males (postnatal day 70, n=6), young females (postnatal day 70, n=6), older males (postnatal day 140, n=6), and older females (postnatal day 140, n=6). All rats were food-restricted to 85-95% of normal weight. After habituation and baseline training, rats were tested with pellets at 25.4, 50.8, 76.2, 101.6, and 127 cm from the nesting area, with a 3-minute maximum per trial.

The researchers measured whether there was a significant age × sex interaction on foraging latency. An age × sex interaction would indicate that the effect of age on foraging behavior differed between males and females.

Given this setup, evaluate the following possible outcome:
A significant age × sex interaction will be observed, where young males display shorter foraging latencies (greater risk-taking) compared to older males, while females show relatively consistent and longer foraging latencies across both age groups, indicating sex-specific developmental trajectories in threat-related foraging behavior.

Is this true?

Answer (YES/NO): NO